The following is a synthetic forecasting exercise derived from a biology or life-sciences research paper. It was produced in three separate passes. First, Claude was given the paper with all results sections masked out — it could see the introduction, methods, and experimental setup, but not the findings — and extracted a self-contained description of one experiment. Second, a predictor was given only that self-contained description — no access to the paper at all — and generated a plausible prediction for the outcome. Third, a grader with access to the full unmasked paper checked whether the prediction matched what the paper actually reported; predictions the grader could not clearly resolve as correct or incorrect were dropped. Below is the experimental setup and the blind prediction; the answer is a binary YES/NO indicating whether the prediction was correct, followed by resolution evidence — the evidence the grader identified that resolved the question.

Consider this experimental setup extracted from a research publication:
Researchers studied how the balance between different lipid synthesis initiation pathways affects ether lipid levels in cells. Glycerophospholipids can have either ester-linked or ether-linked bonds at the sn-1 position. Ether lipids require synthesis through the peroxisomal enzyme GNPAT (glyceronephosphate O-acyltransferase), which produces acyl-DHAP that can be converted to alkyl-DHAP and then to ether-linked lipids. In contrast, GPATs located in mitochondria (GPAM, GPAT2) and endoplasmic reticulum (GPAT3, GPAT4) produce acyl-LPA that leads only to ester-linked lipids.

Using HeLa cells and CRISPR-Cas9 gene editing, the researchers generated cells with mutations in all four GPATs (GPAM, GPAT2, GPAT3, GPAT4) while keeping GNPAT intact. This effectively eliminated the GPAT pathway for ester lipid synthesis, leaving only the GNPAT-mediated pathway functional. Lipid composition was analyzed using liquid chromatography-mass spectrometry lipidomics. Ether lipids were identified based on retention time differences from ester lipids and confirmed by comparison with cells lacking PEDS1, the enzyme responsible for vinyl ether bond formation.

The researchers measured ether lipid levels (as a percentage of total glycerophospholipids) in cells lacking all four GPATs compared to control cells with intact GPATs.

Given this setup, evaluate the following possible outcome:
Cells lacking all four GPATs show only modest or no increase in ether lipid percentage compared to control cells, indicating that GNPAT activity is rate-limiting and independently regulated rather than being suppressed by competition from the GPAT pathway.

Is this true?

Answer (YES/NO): NO